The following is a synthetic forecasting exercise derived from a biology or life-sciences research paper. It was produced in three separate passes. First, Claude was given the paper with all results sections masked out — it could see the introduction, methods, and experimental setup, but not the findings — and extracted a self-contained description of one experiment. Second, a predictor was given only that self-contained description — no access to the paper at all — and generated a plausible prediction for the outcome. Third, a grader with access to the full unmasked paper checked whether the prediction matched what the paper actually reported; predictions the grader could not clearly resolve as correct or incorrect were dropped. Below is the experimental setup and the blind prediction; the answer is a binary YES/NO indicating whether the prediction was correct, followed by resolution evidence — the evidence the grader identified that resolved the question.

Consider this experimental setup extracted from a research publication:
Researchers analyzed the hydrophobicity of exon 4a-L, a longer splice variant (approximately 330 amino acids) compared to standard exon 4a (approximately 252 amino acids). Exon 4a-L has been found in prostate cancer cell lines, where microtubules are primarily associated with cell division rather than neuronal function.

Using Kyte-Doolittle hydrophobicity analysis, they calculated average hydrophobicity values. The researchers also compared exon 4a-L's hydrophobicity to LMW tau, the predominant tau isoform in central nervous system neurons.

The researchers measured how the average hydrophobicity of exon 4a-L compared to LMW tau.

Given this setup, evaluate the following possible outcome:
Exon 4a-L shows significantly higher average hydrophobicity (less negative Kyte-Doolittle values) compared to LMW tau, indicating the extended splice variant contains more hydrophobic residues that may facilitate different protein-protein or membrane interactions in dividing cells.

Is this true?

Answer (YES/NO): NO